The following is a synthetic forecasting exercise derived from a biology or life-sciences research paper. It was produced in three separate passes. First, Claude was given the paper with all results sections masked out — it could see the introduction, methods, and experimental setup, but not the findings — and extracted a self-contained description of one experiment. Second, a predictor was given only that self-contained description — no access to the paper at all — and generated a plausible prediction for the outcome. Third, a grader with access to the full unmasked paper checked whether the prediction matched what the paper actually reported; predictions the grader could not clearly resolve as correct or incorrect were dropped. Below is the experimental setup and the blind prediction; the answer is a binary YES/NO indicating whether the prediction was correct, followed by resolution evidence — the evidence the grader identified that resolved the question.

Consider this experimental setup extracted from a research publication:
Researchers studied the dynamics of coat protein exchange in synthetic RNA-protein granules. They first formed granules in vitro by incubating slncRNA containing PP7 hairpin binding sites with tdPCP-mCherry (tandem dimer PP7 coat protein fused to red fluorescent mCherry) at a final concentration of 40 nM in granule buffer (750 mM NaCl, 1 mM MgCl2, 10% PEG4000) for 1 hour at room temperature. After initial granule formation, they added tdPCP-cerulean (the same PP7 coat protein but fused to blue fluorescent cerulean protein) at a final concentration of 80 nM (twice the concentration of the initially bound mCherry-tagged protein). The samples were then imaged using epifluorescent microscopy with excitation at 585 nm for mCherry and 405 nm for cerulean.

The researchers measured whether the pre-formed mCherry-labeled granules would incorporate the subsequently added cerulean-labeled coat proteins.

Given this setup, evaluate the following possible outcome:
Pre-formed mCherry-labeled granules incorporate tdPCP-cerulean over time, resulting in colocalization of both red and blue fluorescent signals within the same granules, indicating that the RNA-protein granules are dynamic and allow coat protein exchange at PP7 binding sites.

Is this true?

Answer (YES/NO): YES